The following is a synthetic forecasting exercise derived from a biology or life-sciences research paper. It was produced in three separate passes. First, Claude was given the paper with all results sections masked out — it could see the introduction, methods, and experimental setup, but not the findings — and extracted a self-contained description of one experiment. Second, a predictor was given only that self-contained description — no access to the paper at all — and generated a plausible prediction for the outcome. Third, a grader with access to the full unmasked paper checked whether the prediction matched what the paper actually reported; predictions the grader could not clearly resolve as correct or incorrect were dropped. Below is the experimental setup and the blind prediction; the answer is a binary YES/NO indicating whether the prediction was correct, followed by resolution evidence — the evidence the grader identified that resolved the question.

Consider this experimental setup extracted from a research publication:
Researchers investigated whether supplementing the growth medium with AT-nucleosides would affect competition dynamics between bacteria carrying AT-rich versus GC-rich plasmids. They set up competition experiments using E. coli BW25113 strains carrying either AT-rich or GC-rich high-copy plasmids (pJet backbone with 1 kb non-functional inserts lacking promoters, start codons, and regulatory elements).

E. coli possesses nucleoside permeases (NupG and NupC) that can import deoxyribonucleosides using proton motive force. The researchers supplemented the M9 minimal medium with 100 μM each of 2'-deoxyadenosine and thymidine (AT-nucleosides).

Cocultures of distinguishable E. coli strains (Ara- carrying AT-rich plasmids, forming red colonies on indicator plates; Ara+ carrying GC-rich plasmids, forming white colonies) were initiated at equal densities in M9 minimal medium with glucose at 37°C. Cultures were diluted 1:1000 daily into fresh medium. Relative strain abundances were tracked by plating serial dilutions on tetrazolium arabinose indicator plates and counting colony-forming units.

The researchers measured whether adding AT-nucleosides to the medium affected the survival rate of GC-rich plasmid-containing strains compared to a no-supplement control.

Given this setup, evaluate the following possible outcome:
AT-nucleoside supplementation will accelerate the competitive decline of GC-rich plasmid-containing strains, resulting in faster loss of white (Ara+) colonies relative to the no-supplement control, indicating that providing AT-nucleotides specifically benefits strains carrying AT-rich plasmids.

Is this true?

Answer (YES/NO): NO